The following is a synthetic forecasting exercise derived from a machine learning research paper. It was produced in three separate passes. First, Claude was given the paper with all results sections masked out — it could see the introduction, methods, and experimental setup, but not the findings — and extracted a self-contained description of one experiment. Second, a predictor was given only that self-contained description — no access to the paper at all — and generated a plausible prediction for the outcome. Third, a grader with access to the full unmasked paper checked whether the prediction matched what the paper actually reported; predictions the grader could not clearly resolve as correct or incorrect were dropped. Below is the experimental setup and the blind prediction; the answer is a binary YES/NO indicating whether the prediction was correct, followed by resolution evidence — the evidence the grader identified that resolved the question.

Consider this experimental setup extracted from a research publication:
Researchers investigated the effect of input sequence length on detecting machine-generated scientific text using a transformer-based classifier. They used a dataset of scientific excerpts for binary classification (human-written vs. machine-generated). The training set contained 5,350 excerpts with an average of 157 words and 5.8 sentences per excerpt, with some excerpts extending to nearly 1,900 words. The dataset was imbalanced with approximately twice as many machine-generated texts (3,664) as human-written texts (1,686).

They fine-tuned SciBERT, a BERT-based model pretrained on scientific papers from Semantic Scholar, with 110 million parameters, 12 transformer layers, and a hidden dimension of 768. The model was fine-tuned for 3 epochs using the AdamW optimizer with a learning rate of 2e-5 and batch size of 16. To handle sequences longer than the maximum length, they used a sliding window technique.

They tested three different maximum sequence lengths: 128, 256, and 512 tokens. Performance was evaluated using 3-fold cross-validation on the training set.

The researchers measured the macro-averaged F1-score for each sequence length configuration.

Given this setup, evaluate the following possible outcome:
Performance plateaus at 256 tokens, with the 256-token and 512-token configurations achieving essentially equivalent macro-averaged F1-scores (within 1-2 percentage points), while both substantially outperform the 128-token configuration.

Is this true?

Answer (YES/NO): NO